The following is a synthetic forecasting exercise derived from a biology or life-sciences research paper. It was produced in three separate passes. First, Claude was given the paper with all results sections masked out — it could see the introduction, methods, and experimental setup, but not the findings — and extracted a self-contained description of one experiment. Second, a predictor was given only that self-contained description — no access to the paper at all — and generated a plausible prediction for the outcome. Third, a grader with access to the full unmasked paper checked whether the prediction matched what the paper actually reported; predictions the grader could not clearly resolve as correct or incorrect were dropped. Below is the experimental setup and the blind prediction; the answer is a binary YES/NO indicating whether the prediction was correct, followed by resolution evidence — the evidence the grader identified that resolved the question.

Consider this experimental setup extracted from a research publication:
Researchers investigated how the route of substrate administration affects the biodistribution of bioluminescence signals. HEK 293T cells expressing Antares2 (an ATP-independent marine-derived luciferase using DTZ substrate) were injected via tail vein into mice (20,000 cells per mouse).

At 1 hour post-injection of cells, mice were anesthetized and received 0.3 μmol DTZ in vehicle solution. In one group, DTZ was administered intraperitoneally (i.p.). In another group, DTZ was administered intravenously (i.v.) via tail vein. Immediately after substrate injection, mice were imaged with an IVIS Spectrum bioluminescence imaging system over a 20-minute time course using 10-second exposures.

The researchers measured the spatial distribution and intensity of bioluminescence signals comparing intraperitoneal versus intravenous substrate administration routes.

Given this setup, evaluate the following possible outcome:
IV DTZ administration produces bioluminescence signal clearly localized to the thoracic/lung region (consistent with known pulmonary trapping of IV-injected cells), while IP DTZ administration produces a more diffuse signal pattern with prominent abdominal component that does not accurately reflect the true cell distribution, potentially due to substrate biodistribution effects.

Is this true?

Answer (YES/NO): NO